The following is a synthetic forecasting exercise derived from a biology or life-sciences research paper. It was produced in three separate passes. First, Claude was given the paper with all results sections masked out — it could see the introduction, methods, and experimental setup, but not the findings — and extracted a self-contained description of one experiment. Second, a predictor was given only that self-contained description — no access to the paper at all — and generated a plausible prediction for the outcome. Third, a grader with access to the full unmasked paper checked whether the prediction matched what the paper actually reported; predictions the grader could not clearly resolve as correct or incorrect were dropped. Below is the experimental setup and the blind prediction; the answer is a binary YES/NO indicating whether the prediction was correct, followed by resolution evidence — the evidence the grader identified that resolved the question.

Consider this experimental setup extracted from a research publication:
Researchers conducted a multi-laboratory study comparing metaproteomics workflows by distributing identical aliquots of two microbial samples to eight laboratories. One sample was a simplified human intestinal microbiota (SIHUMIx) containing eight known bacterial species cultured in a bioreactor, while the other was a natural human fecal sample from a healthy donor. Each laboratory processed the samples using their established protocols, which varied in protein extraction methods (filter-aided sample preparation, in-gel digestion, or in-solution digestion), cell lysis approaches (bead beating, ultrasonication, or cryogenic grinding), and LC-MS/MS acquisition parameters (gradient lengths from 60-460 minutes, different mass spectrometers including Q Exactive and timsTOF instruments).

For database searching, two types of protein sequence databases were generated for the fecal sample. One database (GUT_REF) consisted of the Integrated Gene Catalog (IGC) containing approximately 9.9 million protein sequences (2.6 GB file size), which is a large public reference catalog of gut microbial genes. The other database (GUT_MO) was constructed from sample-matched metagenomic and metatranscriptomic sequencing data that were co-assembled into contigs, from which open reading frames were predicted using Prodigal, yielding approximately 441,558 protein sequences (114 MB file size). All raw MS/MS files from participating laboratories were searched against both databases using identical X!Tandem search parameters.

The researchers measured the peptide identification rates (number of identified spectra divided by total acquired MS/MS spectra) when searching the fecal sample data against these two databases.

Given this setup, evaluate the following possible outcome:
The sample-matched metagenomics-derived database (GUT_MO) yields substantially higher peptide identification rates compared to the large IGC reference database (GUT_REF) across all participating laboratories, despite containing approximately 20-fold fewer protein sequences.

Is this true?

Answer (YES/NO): YES